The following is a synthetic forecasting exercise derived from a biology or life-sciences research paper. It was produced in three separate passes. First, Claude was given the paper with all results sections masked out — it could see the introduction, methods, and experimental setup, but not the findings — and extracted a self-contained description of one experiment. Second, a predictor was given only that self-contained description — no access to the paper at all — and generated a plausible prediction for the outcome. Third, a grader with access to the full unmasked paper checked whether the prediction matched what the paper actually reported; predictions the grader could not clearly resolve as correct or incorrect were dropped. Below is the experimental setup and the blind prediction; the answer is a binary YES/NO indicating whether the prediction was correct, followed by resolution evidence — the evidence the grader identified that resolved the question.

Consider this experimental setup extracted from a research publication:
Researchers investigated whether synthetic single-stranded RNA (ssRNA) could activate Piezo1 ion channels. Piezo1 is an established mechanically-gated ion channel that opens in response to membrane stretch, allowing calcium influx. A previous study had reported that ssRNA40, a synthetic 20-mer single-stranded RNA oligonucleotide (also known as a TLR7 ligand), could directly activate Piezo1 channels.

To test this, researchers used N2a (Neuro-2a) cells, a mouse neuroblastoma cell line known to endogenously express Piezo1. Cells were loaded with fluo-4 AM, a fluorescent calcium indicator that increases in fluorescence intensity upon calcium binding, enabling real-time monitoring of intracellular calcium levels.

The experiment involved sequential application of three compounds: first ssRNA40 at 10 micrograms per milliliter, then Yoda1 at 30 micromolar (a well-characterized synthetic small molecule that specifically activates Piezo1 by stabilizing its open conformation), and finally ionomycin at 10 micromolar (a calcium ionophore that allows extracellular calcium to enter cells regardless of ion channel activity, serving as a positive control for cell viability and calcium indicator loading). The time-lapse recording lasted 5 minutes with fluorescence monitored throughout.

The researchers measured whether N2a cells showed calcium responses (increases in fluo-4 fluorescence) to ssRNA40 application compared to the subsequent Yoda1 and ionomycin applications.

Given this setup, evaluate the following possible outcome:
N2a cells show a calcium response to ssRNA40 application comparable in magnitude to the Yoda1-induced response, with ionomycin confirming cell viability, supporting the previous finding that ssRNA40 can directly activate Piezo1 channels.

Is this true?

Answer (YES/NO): NO